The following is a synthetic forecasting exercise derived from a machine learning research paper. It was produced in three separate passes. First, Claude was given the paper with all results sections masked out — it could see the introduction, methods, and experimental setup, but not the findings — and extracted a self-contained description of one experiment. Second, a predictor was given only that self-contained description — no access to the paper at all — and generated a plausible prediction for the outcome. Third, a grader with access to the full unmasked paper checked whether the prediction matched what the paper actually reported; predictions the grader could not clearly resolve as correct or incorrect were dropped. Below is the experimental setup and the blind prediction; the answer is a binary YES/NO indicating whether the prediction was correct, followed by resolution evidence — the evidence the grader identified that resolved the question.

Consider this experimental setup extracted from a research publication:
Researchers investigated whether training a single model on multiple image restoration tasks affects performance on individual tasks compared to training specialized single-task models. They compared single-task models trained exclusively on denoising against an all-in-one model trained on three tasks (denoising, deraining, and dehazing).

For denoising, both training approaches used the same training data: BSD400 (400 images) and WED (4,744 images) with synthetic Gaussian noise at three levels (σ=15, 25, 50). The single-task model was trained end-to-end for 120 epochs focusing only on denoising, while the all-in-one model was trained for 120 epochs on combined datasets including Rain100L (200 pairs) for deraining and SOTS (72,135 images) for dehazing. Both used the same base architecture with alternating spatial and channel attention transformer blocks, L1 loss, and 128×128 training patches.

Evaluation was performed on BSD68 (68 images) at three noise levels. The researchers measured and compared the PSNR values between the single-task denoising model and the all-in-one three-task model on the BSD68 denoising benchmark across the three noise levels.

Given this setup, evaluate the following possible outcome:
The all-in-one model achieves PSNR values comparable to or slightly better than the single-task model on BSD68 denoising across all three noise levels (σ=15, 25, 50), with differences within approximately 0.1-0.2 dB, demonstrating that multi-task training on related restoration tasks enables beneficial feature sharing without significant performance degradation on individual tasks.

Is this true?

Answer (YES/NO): NO